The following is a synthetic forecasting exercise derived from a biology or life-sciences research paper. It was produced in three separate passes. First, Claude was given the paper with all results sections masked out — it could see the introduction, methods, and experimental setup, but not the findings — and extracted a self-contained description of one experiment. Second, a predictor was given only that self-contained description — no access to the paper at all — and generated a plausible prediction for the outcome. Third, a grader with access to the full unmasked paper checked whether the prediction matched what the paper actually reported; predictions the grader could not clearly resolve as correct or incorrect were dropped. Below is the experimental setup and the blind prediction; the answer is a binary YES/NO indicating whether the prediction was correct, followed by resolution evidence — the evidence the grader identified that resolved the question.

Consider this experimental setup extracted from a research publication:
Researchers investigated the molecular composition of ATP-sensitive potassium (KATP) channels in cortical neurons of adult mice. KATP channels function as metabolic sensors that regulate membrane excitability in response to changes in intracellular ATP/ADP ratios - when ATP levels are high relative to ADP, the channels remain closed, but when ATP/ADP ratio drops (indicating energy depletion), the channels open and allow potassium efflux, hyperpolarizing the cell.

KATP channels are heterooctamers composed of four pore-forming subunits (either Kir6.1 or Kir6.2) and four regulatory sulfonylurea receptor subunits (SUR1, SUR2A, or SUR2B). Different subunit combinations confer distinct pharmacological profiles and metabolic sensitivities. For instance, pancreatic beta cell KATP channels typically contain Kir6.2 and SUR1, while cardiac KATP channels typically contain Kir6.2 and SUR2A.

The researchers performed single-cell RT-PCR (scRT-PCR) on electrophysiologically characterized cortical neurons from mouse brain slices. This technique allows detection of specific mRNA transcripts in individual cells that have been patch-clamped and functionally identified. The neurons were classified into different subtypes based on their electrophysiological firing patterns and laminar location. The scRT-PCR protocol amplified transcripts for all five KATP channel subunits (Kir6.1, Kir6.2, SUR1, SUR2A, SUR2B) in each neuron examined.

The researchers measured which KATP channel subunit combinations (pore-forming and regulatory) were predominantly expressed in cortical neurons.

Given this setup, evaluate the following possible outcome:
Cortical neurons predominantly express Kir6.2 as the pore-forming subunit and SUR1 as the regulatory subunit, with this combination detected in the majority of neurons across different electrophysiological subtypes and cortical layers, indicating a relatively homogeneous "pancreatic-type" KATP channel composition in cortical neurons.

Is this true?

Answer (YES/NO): YES